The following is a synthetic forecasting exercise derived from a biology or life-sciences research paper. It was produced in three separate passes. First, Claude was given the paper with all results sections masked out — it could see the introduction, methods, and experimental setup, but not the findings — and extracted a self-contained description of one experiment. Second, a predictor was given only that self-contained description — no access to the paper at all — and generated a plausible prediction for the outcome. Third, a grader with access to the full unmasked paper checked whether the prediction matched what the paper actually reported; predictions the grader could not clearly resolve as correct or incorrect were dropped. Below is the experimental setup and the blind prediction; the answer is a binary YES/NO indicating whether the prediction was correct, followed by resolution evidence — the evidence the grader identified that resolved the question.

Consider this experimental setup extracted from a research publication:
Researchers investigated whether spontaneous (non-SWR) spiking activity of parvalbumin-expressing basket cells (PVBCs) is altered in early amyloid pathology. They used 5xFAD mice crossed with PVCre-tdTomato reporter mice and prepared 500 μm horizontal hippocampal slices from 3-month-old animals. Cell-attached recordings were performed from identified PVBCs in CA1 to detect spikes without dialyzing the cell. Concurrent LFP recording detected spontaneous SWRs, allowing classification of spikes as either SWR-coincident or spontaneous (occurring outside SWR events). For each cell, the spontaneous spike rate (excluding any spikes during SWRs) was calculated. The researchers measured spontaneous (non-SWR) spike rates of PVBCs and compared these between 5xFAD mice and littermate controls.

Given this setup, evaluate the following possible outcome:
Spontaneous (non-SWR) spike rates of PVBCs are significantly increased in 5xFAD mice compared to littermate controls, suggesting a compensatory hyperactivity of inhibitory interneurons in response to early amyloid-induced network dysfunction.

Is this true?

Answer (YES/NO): NO